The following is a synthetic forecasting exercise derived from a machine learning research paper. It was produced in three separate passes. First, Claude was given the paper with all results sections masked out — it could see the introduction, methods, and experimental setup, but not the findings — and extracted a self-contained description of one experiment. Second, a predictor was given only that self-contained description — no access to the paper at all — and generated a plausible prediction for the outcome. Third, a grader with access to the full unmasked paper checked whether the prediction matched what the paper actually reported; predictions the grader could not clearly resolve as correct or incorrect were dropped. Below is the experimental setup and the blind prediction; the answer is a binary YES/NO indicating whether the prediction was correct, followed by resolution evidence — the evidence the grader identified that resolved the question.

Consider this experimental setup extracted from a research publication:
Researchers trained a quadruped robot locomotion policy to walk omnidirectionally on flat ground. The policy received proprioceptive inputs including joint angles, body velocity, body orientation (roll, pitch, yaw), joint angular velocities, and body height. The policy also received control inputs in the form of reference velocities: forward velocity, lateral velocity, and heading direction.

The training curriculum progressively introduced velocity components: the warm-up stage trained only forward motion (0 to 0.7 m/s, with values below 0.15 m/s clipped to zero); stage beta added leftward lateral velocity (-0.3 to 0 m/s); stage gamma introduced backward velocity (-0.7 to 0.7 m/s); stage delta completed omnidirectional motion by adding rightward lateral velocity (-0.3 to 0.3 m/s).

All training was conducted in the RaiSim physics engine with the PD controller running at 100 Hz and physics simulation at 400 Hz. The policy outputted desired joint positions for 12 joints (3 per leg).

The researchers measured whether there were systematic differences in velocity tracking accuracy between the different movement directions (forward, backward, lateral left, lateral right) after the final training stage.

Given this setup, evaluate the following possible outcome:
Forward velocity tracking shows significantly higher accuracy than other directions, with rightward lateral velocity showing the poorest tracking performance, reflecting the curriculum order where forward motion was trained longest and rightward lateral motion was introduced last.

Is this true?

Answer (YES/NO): NO